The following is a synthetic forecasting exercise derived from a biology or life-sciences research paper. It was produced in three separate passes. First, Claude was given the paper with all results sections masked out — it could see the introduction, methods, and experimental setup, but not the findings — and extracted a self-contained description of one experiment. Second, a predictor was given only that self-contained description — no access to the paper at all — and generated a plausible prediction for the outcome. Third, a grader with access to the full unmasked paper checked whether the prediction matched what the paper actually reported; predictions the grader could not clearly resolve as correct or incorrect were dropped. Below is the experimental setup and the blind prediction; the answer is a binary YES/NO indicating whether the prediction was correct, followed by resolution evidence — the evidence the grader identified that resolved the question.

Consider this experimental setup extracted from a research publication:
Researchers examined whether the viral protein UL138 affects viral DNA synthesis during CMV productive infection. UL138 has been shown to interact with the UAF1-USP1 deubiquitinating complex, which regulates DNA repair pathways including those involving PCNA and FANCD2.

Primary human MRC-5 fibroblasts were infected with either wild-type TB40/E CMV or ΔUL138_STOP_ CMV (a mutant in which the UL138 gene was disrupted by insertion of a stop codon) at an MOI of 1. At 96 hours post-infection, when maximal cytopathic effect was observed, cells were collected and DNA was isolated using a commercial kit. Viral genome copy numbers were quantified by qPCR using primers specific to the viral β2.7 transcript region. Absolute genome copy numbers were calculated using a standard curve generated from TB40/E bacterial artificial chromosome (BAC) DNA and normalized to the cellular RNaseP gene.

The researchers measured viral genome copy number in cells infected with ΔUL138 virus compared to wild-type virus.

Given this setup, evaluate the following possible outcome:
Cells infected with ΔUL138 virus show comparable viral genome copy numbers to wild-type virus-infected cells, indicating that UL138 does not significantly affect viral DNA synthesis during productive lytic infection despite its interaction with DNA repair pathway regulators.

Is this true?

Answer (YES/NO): NO